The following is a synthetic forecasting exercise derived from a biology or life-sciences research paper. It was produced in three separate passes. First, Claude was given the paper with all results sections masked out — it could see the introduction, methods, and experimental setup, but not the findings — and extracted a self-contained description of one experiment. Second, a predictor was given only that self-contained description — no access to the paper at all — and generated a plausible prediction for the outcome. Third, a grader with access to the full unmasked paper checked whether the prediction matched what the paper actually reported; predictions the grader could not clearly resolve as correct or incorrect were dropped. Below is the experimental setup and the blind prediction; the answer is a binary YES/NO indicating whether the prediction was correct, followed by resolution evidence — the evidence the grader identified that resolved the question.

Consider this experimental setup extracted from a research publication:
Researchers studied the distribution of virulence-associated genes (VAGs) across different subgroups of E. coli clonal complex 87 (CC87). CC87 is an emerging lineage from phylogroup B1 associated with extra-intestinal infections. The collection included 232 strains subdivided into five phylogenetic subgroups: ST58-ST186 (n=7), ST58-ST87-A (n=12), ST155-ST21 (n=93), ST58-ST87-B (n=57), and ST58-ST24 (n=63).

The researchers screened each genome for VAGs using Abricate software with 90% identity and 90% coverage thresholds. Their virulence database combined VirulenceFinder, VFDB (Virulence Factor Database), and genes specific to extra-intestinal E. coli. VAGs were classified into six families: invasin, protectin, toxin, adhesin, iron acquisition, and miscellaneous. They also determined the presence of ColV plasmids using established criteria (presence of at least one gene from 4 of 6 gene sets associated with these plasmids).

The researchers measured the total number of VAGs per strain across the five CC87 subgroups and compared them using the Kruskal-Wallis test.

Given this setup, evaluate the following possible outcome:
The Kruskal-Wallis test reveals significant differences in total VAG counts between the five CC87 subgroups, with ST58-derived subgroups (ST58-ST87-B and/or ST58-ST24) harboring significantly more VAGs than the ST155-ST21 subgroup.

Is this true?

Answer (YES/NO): NO